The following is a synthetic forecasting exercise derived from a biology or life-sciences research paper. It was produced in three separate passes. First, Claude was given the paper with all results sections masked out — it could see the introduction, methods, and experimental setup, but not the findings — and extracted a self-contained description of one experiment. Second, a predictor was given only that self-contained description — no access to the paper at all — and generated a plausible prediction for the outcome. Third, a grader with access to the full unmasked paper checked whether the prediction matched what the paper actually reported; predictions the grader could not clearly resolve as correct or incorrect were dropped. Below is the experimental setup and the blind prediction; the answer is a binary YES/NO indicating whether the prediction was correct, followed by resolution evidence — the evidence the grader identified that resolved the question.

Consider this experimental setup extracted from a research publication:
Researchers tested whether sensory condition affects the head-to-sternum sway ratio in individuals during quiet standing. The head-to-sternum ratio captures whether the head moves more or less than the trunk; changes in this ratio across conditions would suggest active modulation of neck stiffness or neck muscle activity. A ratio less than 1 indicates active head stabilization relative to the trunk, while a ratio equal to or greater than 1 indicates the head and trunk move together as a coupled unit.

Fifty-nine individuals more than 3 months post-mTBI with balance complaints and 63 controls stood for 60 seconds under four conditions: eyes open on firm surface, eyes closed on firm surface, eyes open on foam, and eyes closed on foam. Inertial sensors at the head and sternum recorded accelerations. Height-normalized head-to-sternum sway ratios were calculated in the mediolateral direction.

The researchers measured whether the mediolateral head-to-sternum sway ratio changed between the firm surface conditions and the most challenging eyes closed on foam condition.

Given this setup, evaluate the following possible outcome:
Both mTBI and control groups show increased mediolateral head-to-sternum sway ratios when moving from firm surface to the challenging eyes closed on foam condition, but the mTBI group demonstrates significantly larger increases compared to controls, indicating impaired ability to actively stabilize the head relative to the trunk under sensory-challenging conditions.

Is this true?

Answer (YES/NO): NO